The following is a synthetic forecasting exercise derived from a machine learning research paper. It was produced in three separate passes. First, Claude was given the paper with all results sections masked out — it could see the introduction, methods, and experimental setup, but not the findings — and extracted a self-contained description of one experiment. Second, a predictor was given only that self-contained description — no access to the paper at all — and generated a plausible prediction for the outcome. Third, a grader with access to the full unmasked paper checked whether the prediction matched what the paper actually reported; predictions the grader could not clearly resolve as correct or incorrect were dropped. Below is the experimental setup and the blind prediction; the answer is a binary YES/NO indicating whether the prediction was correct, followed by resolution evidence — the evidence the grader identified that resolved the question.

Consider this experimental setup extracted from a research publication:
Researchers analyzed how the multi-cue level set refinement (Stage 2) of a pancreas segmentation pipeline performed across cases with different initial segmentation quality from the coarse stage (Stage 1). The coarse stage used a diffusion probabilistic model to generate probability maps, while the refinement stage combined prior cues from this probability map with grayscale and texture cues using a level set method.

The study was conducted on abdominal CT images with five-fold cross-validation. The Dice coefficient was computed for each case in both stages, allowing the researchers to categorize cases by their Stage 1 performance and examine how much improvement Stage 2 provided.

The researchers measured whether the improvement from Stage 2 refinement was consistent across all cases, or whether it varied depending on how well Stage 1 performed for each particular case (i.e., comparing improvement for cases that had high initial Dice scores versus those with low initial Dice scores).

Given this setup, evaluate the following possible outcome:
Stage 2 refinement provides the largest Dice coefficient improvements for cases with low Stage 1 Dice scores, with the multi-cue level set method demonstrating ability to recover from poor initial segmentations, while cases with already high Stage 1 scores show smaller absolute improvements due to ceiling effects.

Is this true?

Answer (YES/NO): NO